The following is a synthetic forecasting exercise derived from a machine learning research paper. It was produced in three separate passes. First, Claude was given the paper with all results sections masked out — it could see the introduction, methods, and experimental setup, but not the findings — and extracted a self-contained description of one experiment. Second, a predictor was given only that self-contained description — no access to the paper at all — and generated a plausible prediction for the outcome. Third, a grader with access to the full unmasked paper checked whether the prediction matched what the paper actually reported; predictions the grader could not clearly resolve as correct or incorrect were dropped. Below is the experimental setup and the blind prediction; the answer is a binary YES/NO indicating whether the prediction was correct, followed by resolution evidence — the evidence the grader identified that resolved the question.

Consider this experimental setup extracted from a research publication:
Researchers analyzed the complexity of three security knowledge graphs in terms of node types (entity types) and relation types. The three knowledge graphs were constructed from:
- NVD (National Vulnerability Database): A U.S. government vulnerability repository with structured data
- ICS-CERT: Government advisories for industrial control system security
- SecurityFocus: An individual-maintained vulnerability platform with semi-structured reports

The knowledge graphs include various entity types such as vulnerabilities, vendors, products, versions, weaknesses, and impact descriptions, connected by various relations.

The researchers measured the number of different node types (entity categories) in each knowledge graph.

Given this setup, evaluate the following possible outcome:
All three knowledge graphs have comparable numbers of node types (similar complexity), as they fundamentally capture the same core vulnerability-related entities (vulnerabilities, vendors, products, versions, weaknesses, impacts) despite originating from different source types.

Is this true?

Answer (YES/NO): NO